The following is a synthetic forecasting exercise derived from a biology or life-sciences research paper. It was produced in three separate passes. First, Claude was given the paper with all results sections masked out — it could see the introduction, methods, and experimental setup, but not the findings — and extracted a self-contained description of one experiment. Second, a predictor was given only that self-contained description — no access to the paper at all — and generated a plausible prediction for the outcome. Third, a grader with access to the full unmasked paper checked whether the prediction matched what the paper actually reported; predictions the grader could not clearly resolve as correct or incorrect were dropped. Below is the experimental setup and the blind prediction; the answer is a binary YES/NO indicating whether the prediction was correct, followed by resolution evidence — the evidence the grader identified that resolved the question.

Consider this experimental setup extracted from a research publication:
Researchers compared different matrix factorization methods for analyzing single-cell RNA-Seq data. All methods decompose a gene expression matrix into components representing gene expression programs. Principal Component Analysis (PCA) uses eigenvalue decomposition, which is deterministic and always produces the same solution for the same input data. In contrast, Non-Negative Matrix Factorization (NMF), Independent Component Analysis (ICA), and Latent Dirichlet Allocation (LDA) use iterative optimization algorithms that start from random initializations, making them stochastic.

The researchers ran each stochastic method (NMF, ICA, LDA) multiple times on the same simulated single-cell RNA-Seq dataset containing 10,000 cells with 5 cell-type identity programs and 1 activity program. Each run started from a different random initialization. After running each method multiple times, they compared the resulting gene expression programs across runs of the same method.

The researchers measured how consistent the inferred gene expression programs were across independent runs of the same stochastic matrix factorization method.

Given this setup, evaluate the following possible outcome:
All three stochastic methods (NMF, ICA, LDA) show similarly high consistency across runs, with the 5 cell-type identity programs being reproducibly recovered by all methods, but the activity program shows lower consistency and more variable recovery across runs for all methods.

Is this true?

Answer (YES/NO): NO